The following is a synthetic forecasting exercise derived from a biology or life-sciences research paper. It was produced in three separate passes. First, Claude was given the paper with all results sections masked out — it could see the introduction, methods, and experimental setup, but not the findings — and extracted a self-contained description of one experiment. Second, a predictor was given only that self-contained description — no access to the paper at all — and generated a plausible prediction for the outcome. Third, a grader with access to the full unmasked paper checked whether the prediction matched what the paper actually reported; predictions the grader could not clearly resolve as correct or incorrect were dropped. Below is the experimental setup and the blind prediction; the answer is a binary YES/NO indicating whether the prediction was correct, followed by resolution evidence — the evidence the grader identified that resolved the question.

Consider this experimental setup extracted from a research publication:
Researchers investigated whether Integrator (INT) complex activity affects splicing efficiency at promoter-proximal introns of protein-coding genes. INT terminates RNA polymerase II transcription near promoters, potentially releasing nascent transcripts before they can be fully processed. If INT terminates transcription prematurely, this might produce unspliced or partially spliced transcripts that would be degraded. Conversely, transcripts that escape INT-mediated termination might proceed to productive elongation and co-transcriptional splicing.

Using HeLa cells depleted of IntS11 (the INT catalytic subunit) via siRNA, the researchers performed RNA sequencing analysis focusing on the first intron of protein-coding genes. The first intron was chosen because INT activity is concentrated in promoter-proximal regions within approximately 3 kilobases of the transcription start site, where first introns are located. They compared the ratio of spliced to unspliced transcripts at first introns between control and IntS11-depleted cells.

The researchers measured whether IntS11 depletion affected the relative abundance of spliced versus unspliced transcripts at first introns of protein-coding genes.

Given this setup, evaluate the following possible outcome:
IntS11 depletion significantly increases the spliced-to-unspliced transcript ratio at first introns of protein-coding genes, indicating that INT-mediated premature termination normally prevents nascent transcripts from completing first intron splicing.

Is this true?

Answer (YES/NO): NO